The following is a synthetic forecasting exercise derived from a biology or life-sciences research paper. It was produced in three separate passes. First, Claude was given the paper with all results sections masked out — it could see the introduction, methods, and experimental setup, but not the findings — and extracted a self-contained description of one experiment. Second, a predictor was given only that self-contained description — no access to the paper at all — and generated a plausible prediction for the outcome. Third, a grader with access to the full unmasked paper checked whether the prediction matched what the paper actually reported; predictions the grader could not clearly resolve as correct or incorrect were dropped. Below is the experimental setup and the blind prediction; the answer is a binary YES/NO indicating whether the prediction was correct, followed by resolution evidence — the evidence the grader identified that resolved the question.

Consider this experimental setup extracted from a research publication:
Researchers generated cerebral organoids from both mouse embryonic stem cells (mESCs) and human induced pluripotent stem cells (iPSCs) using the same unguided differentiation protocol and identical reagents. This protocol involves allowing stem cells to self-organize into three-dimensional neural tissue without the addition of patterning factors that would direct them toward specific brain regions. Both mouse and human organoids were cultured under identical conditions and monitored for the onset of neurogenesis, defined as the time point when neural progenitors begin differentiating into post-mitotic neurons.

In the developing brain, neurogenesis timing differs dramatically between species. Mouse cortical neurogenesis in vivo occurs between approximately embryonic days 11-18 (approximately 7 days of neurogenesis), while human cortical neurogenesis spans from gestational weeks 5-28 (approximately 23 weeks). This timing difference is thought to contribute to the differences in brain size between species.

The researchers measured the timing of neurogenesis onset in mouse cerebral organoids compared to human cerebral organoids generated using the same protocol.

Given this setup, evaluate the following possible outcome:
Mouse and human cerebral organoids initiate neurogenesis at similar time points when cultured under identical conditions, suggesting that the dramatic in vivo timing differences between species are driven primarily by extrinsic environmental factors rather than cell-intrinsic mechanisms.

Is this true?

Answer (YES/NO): NO